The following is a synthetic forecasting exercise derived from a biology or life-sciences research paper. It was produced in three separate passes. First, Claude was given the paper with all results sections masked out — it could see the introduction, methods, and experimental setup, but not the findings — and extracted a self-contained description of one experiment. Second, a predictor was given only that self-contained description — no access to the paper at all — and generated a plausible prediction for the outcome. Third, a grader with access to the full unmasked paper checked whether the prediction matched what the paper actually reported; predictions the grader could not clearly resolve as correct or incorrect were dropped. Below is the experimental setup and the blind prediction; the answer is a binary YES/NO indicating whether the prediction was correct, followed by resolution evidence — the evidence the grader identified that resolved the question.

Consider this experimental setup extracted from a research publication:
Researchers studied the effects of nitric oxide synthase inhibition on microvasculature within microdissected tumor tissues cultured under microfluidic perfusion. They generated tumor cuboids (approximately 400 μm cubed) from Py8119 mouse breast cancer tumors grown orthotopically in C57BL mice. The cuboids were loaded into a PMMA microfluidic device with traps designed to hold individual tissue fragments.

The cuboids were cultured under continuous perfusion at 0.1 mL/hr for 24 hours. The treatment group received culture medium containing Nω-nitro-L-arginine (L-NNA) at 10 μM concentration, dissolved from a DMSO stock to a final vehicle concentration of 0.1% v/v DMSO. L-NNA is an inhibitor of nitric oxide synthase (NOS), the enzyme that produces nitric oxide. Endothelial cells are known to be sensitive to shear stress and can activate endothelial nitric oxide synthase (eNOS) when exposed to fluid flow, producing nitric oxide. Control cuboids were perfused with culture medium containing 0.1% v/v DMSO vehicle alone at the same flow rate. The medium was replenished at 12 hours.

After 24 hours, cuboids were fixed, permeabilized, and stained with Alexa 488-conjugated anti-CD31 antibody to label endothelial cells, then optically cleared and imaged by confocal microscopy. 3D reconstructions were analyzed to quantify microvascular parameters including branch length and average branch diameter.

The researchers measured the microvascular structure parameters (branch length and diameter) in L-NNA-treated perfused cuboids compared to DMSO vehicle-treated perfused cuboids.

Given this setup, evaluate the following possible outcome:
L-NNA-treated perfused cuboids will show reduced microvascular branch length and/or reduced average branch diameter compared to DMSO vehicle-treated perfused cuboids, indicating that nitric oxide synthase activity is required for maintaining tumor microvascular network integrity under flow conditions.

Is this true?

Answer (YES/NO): NO